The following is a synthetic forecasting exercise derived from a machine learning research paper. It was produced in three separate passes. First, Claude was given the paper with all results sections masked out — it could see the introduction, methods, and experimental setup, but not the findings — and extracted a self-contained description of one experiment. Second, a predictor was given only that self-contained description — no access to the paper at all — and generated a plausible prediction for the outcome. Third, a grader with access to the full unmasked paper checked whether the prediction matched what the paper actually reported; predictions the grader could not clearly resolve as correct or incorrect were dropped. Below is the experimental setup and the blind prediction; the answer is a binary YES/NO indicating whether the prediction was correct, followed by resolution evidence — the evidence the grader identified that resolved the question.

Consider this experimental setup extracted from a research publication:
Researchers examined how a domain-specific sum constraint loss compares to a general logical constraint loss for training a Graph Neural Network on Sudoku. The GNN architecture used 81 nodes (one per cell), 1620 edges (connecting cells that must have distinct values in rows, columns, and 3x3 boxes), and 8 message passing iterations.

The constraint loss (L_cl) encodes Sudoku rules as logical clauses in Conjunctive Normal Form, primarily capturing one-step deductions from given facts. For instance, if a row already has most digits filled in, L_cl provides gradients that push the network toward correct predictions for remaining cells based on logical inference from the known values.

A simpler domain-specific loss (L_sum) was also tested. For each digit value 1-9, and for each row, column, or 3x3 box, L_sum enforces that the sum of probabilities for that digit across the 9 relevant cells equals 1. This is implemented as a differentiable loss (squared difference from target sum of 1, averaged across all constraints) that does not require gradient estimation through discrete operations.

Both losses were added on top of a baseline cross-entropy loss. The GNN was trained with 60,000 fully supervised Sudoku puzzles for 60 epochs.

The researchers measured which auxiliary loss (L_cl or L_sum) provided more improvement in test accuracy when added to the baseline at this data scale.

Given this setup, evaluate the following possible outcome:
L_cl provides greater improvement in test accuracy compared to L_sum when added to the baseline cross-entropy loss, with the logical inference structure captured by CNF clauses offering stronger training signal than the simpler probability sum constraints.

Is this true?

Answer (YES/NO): NO